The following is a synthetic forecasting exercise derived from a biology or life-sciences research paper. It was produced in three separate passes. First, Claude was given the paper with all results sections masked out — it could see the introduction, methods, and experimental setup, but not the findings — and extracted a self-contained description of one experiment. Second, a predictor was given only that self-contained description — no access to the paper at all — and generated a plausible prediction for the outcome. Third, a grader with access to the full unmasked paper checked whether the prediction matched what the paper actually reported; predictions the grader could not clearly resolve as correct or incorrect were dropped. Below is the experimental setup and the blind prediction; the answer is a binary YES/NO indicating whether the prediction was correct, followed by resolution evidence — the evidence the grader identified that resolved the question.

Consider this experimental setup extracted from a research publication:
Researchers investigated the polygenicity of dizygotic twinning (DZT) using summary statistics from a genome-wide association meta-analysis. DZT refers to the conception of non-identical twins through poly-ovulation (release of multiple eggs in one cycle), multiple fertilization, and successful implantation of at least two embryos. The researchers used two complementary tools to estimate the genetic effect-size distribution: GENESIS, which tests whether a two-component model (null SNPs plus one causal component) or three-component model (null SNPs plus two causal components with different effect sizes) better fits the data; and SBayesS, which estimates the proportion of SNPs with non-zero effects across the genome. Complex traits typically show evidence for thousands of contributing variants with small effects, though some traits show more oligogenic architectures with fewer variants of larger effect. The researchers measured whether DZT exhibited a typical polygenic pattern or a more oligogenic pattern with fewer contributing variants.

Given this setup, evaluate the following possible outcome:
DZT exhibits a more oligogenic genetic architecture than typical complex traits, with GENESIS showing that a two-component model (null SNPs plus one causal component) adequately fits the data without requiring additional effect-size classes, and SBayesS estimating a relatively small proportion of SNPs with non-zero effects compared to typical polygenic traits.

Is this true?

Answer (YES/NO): NO